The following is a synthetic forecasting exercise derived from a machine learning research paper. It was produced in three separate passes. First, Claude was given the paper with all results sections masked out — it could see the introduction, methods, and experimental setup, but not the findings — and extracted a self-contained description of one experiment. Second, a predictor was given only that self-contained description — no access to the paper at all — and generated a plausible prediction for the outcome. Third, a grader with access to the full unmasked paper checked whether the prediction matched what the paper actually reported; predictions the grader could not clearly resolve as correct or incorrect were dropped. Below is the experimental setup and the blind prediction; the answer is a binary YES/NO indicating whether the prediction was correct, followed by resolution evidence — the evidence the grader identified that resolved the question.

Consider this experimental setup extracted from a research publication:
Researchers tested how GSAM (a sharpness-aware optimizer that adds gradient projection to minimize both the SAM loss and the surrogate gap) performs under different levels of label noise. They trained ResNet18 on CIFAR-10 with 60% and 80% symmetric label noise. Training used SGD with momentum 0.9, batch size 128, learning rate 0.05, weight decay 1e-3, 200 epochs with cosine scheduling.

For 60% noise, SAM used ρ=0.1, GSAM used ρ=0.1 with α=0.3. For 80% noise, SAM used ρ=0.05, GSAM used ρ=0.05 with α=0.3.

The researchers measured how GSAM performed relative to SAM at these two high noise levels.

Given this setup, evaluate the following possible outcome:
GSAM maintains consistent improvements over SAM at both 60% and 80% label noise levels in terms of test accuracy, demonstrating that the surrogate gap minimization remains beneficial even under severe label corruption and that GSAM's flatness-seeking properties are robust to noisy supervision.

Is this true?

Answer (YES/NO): YES